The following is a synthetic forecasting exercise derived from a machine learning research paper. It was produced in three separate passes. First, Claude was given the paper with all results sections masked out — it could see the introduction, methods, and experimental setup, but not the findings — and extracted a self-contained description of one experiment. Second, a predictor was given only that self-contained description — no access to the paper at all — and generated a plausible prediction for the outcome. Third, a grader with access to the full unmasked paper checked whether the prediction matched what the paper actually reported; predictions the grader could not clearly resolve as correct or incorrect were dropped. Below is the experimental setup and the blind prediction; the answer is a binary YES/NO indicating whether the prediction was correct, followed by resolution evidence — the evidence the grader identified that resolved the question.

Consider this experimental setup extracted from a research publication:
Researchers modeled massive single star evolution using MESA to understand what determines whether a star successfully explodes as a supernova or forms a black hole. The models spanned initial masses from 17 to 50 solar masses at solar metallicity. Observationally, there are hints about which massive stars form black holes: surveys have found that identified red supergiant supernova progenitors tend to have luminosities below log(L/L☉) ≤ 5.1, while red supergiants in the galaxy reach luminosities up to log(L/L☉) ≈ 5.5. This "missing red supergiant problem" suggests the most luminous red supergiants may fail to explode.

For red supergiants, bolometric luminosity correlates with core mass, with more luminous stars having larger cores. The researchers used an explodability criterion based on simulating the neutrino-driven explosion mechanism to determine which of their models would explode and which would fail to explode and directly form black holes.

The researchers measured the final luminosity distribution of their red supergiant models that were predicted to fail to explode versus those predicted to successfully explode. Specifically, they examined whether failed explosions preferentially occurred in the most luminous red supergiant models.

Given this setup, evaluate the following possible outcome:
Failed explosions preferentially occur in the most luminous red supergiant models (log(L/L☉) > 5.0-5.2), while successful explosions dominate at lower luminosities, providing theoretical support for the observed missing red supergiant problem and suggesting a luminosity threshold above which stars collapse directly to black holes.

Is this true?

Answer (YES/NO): NO